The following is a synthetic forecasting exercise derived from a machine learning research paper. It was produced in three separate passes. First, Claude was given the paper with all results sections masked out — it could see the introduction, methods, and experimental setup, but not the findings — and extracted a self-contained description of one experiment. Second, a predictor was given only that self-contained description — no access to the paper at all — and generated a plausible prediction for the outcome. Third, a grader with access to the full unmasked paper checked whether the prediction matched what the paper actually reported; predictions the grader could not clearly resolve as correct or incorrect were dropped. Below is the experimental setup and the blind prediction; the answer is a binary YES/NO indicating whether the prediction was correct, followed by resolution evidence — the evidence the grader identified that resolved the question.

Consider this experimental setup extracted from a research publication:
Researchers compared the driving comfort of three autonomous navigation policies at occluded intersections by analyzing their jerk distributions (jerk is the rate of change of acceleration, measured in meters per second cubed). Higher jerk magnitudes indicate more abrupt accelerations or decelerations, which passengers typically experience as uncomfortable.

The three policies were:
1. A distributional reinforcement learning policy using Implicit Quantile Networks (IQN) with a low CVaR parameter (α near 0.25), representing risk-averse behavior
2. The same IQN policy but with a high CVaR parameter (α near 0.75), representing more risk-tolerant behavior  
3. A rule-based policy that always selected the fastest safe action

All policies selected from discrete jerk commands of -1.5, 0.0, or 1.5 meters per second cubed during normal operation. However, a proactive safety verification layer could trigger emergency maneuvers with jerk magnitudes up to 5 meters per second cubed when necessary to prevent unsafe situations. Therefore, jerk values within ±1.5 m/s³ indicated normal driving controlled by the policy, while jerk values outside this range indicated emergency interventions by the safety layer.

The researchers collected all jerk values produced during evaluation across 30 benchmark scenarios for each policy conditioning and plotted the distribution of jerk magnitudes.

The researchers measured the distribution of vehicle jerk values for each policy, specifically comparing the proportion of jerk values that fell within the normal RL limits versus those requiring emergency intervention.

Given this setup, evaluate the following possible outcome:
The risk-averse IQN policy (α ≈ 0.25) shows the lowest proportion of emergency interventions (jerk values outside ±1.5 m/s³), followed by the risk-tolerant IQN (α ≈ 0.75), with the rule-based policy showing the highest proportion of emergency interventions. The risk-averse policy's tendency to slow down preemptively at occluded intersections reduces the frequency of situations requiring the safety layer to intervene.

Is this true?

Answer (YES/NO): YES